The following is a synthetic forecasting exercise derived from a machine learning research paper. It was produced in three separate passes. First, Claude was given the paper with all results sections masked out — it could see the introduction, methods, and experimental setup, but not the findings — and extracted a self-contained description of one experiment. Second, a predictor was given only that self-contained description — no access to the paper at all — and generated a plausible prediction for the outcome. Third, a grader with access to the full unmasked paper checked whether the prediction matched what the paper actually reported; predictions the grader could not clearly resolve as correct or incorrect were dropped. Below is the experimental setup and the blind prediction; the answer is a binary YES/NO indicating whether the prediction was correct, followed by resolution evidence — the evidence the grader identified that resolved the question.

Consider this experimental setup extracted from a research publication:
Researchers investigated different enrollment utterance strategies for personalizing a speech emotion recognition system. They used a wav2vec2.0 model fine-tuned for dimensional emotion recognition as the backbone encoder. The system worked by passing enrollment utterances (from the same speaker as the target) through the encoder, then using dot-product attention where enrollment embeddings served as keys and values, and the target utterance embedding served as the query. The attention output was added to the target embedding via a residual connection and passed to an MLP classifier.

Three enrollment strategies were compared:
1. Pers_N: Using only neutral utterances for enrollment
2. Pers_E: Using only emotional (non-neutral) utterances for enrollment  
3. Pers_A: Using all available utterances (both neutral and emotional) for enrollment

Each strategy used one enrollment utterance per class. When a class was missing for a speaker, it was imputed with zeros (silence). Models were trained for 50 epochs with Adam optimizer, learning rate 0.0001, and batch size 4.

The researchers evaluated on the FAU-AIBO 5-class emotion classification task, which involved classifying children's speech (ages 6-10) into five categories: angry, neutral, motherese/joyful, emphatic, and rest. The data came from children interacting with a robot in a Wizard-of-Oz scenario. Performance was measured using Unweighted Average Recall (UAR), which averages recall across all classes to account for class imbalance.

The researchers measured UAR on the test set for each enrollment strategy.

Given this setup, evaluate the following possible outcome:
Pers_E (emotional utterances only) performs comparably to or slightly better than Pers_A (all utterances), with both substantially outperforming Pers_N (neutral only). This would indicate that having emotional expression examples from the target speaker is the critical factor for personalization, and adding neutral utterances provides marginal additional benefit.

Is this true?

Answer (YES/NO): NO